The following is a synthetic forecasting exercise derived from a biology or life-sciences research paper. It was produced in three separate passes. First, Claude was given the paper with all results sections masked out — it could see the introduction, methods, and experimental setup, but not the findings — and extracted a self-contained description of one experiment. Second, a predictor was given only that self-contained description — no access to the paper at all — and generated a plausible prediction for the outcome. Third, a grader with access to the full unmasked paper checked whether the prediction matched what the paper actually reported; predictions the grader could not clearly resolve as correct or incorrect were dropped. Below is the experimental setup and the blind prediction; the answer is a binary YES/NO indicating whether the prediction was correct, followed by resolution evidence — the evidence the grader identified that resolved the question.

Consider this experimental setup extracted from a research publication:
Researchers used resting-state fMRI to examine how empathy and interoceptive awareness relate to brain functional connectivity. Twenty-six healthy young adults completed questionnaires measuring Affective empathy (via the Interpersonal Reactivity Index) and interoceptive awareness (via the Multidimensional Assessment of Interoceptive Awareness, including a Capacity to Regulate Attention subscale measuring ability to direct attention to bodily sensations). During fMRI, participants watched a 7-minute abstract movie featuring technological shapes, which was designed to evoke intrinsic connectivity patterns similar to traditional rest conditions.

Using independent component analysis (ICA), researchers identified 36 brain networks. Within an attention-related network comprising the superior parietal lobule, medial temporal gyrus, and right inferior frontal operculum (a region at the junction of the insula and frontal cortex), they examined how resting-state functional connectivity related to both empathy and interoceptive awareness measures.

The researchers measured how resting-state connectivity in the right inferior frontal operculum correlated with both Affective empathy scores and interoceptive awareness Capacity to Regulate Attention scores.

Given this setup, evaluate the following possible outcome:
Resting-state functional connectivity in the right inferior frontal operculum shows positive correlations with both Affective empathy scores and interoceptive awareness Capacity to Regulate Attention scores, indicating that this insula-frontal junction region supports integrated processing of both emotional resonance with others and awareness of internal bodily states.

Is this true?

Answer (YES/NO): NO